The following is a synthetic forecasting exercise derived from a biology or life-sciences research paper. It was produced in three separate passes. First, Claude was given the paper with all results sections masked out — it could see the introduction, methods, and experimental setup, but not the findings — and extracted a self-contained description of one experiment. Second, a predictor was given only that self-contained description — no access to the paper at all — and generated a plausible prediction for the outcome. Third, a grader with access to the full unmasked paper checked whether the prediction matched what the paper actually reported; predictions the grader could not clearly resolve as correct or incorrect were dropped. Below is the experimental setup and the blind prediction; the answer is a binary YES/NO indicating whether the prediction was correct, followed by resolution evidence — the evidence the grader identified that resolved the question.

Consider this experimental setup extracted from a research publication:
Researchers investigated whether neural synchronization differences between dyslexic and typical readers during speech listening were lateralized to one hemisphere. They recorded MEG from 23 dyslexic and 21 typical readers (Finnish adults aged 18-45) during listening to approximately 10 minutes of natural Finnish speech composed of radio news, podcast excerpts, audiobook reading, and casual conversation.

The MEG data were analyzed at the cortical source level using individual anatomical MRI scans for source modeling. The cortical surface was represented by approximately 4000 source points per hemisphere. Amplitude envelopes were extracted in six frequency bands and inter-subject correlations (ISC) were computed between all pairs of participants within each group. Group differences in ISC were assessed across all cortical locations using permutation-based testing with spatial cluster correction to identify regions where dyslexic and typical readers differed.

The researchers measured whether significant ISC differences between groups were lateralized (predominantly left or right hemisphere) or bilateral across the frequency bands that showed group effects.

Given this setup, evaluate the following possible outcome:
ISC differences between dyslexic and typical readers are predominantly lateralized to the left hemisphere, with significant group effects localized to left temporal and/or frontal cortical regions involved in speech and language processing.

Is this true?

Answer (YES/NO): NO